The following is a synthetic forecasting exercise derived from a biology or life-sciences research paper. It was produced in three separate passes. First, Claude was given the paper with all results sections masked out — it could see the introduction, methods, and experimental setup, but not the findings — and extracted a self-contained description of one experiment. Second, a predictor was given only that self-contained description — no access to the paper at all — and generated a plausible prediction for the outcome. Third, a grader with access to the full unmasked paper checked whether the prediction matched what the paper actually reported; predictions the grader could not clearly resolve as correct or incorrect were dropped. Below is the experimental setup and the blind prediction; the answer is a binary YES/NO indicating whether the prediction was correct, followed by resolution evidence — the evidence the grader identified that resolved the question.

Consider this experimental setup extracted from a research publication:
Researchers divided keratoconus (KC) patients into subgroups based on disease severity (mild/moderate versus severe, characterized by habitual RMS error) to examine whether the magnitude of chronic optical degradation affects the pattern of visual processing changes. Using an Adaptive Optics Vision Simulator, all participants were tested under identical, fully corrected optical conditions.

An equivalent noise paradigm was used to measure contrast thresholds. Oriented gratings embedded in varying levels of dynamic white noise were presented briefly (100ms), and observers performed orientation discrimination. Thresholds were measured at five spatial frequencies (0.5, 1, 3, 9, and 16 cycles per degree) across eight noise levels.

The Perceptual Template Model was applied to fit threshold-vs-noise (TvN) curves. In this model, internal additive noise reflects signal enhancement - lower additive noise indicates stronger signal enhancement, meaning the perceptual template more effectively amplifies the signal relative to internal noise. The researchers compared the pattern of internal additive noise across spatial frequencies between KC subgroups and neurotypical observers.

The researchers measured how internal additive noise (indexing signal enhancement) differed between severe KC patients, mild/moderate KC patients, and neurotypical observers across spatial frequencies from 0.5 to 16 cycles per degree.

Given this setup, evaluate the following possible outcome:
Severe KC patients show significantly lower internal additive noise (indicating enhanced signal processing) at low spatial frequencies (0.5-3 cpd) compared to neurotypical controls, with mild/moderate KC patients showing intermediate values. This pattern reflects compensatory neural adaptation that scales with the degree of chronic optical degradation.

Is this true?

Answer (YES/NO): NO